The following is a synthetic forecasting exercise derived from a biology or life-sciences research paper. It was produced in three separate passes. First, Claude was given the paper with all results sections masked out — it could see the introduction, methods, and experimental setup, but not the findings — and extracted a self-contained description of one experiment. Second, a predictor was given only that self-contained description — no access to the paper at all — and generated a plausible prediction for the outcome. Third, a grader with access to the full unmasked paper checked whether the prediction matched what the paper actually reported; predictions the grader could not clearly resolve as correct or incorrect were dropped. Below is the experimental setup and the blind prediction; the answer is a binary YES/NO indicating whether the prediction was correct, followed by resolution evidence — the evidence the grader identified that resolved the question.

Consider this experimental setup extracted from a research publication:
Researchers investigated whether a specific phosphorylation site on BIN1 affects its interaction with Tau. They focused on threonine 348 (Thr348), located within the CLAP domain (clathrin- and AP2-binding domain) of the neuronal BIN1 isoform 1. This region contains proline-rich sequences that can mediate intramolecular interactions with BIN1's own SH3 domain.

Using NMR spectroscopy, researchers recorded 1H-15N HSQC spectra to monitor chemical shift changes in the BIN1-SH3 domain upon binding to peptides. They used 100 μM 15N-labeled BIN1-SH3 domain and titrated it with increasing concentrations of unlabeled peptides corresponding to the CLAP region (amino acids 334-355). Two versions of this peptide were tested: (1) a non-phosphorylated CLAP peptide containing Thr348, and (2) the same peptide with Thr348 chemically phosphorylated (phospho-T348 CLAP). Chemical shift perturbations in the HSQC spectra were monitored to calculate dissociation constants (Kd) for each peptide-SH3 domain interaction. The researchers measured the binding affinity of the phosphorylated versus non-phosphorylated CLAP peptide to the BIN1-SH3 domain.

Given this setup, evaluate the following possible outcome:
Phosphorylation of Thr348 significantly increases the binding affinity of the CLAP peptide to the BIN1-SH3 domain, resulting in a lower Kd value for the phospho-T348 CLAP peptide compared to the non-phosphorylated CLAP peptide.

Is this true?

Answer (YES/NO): NO